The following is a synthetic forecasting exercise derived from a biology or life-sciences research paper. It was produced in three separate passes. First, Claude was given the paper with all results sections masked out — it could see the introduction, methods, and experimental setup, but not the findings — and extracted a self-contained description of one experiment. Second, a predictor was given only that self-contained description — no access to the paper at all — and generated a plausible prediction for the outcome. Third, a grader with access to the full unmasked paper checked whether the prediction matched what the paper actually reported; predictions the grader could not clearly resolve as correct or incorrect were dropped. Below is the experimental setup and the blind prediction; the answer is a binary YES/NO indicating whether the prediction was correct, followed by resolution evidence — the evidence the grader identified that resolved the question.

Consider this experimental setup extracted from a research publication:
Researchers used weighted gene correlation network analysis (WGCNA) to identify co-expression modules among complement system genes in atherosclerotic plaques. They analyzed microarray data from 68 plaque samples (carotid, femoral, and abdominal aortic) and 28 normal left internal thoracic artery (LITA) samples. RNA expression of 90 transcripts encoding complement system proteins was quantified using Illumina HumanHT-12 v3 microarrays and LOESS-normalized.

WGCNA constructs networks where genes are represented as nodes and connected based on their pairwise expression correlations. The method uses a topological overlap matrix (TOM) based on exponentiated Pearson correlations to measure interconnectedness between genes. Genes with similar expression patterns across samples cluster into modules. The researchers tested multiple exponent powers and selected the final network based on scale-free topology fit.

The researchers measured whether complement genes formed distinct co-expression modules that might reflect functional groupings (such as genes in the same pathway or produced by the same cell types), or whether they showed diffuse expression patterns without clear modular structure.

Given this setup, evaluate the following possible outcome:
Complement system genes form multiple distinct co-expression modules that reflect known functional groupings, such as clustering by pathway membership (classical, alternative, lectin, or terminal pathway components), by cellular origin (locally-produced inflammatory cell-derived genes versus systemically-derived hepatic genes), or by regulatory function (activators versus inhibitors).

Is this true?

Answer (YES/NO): NO